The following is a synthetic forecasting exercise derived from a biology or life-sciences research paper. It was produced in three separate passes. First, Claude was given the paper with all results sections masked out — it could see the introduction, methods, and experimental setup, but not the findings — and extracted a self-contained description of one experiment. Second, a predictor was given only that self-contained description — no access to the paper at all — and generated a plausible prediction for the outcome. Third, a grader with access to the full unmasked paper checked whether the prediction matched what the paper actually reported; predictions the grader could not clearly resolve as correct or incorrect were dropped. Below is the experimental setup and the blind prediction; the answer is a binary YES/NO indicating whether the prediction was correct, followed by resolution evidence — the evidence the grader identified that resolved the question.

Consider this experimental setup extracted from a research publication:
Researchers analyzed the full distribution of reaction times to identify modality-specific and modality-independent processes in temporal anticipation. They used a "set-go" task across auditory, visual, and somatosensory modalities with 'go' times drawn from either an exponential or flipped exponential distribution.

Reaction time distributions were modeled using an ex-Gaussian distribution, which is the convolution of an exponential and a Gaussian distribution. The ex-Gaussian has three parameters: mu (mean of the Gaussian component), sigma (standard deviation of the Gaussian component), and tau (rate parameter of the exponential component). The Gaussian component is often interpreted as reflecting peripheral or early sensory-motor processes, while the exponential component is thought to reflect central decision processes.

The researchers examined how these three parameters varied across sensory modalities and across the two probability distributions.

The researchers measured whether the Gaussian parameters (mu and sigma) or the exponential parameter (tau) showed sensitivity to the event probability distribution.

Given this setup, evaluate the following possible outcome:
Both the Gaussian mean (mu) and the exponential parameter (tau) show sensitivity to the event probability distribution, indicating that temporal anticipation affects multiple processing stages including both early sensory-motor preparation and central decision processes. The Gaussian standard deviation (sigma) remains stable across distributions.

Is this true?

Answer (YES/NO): NO